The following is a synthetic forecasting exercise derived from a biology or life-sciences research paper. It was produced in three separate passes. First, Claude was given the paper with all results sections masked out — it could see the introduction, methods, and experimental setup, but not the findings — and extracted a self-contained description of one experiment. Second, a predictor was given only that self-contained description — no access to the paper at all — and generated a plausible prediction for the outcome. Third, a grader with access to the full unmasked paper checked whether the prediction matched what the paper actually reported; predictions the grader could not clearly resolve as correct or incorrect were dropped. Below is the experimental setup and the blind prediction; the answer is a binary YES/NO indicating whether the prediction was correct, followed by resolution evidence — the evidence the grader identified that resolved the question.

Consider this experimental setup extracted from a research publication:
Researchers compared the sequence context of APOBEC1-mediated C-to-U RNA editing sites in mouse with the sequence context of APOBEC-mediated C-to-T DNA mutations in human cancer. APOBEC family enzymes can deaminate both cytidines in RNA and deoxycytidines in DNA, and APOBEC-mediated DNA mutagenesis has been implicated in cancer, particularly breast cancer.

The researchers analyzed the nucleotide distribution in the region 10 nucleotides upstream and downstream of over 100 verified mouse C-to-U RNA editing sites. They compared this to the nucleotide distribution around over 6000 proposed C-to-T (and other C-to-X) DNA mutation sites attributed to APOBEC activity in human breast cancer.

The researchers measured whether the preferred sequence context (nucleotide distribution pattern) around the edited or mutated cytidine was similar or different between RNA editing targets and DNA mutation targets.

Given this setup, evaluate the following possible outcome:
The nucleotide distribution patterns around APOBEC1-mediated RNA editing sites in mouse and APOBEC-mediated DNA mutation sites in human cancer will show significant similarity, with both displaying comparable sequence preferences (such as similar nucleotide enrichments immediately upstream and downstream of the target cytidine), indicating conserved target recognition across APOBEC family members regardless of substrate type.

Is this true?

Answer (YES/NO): YES